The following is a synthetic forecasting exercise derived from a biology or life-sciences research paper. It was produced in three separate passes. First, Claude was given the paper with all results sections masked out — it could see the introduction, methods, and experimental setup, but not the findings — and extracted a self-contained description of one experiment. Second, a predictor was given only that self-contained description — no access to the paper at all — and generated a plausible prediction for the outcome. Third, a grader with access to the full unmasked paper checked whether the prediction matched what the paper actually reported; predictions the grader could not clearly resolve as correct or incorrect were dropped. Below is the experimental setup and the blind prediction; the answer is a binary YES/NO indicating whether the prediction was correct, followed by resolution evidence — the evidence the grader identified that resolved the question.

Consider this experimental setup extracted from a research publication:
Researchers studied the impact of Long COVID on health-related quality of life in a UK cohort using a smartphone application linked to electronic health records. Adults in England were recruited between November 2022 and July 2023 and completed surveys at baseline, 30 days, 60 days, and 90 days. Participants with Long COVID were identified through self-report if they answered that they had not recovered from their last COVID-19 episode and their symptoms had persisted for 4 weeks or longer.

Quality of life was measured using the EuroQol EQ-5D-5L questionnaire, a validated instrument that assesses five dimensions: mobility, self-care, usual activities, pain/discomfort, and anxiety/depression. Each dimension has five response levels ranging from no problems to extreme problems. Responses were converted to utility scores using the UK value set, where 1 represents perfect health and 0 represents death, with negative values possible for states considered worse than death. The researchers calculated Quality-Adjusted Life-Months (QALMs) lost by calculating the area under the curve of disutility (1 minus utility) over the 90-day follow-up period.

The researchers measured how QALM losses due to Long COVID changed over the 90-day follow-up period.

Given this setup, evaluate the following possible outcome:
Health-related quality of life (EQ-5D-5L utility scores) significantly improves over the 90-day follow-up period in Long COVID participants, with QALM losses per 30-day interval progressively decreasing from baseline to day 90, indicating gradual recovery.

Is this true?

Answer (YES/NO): NO